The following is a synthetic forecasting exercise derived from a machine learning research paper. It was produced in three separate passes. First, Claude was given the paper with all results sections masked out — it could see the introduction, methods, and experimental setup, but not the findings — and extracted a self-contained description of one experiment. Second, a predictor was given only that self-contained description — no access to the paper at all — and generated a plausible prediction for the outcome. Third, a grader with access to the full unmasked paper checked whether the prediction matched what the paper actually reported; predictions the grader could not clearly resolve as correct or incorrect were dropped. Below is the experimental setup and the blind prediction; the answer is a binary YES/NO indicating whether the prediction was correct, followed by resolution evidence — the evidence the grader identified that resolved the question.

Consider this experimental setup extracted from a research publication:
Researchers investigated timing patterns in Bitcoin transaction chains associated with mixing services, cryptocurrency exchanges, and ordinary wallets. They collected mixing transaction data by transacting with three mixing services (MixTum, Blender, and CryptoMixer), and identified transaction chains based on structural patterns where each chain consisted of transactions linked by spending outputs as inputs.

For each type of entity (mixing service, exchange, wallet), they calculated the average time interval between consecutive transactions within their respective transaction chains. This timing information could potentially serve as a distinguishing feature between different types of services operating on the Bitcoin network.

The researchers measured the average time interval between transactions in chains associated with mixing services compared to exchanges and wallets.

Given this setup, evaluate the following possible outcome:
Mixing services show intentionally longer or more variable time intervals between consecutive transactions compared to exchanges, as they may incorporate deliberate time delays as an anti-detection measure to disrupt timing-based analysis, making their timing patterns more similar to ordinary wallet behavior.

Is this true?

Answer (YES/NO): NO